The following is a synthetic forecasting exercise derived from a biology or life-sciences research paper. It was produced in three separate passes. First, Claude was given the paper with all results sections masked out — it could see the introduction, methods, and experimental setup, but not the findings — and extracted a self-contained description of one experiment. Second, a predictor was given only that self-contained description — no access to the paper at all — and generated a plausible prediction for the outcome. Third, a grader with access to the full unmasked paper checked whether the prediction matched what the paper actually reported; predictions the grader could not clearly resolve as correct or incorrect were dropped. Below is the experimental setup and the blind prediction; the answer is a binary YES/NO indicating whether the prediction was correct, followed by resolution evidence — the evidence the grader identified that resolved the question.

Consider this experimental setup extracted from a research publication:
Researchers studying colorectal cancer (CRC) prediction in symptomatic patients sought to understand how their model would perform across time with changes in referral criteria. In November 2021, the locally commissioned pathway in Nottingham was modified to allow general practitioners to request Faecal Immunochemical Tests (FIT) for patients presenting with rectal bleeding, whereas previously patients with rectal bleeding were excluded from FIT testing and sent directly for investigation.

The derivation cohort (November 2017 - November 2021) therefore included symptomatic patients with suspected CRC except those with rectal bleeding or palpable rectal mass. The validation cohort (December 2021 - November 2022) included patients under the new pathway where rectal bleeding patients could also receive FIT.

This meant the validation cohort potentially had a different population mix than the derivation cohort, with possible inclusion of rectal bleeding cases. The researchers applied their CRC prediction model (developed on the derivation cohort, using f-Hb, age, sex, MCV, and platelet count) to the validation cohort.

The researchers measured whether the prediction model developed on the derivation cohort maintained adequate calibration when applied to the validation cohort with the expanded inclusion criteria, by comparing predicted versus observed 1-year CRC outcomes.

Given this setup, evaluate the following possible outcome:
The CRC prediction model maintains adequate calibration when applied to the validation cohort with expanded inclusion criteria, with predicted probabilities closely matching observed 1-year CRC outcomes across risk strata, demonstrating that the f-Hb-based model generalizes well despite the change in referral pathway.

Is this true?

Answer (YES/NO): YES